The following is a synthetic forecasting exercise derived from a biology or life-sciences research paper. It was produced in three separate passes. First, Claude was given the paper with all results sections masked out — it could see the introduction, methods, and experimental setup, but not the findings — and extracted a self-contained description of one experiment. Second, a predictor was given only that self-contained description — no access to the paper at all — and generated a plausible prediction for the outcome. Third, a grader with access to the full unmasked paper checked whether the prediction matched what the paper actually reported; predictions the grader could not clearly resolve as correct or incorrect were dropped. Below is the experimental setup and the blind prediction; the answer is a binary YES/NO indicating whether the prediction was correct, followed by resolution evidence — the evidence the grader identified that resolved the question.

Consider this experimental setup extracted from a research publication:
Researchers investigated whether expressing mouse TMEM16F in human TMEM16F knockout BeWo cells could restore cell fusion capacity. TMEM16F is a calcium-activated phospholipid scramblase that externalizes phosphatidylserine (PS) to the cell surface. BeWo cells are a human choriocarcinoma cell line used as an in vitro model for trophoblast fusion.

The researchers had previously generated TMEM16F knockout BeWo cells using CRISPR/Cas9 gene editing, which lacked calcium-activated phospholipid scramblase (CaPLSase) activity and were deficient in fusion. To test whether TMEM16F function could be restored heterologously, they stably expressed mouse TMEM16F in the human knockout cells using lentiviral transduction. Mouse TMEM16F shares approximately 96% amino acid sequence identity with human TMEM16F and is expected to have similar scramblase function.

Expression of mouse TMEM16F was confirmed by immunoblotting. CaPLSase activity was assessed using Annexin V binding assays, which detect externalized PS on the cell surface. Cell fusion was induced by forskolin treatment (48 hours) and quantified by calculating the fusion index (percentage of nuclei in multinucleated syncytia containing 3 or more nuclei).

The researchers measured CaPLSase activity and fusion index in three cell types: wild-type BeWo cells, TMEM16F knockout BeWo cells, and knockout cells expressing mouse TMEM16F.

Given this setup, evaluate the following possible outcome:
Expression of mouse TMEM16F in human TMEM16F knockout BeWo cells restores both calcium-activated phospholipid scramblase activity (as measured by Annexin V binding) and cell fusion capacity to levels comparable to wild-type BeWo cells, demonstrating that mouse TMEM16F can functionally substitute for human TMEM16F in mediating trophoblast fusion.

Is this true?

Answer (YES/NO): NO